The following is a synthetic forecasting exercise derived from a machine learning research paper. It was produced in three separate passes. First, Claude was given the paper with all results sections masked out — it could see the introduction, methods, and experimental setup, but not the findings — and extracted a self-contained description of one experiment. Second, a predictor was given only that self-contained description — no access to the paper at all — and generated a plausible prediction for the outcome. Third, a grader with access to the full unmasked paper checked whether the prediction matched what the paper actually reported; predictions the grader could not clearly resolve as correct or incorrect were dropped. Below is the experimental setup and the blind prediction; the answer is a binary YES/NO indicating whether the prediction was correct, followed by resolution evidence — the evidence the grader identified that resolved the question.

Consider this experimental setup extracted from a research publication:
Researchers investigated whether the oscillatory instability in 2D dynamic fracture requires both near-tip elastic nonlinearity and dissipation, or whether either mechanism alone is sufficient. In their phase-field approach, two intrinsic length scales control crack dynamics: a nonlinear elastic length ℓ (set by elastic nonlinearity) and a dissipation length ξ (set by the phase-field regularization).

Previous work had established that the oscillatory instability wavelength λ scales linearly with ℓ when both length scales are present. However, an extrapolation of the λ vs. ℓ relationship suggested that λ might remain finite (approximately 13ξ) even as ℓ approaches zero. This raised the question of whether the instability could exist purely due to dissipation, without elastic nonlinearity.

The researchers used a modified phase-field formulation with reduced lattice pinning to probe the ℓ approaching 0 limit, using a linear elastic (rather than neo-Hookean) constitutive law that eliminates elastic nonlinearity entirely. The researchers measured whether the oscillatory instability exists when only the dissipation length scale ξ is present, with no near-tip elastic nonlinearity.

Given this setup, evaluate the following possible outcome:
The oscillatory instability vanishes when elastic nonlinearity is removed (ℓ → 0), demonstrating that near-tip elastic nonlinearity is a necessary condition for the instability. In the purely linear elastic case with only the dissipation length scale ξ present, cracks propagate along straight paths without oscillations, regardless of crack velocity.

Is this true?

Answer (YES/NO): NO